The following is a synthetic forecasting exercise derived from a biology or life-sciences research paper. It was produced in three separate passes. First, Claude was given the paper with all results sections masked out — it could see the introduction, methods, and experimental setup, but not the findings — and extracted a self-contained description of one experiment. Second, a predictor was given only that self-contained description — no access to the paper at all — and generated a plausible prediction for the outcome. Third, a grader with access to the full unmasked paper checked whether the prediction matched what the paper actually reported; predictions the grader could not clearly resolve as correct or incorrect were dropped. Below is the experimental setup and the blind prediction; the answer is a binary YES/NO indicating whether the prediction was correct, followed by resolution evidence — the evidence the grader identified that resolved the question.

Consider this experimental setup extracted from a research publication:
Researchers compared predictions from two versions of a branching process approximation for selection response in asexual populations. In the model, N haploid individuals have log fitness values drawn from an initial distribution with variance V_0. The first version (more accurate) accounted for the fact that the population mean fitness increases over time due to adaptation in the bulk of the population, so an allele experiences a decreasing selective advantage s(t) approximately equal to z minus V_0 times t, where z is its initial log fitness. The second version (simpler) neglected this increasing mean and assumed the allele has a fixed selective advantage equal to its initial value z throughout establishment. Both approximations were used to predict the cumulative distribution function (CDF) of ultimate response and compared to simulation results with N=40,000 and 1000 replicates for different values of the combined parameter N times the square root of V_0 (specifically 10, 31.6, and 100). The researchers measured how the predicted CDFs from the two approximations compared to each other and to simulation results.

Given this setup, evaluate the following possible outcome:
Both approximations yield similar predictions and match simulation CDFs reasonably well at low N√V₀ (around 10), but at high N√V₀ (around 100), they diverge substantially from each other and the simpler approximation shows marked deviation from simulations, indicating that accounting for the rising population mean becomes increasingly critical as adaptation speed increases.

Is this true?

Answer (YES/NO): NO